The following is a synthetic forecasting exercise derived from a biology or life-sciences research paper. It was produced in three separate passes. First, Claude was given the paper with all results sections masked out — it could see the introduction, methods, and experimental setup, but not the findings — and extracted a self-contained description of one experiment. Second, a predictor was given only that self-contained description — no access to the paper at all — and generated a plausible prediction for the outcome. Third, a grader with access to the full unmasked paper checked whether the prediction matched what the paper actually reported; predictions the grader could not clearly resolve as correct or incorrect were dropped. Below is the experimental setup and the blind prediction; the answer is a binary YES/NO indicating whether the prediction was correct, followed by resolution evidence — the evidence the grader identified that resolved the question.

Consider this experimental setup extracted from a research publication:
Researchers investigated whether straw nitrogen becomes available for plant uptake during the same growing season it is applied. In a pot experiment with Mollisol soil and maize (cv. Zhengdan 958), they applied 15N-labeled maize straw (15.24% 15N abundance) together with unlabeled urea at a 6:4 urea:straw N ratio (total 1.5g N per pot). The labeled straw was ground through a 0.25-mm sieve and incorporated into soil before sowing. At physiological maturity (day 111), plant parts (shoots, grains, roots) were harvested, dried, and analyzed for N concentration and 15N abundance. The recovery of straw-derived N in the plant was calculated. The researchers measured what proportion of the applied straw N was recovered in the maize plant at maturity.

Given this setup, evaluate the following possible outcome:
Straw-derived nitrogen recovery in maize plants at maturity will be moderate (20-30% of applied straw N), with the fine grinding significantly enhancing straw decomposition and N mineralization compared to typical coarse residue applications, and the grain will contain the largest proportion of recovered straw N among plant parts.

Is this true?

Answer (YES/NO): YES